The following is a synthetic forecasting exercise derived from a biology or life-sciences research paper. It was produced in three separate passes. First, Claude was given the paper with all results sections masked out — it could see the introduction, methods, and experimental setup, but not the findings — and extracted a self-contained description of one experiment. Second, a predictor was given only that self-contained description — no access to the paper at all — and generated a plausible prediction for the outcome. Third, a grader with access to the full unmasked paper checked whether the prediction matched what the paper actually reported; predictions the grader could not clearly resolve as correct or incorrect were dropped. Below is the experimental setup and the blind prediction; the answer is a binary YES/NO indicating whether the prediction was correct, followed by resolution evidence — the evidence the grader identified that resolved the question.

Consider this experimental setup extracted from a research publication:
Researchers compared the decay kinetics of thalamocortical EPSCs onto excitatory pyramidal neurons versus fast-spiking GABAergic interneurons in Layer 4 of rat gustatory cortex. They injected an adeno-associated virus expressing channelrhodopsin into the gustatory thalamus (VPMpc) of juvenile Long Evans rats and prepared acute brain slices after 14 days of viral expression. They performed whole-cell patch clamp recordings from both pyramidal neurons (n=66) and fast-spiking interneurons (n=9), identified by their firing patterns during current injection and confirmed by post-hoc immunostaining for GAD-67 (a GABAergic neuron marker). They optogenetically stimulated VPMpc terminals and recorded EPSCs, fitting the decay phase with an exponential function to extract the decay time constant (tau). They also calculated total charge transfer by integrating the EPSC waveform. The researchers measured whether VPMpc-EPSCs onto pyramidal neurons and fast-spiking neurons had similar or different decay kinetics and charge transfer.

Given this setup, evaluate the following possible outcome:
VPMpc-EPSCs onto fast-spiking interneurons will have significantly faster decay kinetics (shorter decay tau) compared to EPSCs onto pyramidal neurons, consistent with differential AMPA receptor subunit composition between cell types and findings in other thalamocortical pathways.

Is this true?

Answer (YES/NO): YES